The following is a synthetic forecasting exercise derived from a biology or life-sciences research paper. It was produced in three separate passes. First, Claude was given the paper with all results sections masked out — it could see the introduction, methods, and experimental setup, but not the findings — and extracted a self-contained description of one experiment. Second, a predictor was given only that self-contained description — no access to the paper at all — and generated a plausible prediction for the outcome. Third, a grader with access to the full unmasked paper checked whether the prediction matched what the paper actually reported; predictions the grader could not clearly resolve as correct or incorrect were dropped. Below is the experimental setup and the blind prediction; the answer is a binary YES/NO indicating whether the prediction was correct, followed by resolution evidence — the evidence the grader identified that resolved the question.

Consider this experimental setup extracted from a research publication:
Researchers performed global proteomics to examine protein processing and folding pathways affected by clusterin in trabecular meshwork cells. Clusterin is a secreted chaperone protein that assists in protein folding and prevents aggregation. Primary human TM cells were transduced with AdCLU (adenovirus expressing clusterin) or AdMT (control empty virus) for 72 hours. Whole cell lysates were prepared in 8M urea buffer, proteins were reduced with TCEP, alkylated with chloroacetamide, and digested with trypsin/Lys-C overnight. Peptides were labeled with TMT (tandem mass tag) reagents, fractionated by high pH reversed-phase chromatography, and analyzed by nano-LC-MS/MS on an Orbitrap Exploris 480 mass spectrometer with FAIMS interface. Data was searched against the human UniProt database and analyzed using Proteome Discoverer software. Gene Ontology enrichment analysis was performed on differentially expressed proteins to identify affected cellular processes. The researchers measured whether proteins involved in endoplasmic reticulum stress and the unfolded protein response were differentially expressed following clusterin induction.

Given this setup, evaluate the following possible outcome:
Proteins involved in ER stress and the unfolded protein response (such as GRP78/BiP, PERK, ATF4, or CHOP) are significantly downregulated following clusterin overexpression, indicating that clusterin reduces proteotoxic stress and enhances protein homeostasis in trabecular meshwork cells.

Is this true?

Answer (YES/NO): NO